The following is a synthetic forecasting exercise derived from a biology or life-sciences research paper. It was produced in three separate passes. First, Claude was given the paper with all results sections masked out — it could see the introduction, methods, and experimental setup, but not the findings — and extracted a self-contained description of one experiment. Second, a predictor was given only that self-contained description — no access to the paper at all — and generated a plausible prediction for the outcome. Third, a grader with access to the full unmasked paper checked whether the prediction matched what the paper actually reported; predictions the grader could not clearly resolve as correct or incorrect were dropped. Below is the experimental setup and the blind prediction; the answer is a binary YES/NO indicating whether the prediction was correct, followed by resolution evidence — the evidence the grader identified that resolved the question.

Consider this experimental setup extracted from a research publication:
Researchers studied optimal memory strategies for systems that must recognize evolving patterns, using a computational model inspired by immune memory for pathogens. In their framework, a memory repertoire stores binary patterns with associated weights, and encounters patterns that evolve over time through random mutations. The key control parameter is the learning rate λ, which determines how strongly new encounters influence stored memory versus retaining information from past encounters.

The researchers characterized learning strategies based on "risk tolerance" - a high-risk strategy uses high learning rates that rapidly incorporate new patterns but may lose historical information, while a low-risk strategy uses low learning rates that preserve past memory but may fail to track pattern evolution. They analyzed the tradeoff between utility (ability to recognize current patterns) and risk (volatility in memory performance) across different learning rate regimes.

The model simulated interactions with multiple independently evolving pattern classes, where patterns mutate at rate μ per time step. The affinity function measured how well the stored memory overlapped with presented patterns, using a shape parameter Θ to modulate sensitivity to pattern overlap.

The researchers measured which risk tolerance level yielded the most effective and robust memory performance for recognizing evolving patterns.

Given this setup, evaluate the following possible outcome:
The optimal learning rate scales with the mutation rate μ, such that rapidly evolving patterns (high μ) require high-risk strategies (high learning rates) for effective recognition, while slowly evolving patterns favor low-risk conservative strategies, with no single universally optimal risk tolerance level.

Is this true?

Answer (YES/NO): NO